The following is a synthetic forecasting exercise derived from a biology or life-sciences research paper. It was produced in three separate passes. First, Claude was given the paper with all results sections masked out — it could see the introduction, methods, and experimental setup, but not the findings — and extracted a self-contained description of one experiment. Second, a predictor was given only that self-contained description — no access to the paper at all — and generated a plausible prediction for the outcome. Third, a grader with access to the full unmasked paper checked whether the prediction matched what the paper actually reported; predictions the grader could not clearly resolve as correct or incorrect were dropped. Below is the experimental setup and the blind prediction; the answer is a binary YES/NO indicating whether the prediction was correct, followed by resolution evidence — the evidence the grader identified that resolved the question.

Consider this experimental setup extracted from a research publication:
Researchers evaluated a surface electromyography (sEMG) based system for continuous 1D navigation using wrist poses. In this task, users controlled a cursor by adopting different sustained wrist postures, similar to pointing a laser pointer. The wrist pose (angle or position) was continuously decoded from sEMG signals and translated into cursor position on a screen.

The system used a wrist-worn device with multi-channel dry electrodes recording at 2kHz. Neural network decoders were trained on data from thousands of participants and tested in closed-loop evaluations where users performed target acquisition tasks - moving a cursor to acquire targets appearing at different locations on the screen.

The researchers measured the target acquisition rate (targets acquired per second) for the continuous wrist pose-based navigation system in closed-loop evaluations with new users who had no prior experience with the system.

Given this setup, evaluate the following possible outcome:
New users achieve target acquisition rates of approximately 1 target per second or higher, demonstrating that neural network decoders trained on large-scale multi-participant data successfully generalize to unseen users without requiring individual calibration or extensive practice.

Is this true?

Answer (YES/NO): NO